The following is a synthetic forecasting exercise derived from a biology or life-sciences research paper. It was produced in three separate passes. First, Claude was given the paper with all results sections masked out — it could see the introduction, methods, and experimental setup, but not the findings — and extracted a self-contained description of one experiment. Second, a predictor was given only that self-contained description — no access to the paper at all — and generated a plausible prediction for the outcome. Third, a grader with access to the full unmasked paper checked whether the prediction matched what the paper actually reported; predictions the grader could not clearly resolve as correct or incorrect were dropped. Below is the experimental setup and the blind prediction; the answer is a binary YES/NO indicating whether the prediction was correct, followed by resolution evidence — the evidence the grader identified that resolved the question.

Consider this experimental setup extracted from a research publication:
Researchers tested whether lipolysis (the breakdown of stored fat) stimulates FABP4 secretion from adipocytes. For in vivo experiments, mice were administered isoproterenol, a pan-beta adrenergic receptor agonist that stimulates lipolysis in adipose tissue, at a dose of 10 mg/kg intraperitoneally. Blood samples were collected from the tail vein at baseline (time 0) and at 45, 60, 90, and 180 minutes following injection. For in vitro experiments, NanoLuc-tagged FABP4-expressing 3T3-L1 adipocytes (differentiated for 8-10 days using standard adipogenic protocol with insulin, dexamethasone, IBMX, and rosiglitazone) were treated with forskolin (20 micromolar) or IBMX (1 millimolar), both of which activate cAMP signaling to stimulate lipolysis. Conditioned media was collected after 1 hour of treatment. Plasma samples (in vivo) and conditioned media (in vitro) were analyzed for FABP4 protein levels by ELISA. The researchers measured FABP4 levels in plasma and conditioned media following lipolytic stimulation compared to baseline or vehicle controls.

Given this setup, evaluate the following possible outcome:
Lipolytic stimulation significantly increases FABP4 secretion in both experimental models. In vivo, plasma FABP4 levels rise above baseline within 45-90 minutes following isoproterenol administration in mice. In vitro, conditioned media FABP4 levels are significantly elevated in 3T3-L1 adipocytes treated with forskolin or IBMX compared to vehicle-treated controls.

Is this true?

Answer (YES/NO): YES